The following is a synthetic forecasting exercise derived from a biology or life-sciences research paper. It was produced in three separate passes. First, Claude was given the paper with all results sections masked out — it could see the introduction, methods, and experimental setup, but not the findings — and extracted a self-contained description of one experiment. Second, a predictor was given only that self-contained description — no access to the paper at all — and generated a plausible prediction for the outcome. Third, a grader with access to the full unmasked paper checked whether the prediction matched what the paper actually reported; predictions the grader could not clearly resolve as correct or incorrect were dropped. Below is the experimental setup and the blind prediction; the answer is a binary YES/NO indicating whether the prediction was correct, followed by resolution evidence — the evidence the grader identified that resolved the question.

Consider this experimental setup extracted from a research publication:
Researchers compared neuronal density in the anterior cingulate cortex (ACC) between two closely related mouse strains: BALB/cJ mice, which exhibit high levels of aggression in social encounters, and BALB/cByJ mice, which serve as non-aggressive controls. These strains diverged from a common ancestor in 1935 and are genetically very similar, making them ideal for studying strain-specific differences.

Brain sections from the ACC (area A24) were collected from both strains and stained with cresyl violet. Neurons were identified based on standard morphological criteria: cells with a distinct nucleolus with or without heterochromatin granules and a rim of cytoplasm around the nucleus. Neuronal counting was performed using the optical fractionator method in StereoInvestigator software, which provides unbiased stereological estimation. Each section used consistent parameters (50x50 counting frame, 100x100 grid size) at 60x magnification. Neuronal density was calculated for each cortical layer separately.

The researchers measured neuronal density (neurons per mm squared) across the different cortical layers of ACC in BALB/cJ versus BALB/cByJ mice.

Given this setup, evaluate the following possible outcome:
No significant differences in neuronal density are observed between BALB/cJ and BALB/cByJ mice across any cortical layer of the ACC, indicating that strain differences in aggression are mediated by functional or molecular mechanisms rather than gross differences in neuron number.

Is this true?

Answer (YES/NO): NO